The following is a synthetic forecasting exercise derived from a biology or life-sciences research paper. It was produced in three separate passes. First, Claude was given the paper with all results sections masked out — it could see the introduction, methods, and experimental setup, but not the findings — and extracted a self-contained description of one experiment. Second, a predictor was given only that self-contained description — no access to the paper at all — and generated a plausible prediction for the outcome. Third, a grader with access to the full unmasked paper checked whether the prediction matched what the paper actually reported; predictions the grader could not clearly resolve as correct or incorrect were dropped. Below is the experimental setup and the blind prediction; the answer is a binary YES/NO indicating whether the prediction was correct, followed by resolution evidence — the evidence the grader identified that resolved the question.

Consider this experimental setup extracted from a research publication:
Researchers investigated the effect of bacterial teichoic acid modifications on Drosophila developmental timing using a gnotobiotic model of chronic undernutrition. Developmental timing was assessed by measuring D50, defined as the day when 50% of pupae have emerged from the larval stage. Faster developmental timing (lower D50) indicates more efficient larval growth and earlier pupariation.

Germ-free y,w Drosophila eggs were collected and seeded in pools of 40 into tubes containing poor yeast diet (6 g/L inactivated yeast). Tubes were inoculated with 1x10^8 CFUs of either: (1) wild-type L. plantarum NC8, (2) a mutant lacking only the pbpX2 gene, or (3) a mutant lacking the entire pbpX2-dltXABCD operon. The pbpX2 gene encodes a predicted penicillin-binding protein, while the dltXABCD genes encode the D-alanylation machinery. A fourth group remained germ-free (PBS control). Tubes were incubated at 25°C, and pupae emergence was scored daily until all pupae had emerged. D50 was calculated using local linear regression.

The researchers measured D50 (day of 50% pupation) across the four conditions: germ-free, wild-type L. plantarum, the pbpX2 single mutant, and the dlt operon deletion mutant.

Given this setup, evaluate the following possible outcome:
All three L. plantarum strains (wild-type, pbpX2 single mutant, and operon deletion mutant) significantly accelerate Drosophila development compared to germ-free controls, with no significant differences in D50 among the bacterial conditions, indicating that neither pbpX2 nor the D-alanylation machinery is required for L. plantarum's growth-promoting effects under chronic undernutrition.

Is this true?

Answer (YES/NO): NO